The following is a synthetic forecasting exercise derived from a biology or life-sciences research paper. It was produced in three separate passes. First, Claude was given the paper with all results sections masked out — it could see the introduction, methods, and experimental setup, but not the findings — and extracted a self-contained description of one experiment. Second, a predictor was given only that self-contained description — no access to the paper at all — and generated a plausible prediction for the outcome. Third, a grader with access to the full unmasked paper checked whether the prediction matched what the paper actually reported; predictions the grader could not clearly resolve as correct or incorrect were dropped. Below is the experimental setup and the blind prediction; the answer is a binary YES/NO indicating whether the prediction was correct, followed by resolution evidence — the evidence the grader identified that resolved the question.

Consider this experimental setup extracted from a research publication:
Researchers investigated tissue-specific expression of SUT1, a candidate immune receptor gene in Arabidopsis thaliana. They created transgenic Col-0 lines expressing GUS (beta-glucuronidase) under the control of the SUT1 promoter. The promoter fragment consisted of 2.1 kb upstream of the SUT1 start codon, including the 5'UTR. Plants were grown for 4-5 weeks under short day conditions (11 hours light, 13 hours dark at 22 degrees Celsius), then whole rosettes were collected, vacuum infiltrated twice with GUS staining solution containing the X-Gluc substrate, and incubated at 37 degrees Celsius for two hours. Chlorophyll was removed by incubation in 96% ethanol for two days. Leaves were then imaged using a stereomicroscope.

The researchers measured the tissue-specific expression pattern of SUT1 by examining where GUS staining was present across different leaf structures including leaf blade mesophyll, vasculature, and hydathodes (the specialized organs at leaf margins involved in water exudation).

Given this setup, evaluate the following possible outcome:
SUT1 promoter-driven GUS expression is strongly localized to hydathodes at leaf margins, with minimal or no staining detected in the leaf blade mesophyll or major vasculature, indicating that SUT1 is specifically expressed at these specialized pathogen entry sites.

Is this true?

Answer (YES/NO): NO